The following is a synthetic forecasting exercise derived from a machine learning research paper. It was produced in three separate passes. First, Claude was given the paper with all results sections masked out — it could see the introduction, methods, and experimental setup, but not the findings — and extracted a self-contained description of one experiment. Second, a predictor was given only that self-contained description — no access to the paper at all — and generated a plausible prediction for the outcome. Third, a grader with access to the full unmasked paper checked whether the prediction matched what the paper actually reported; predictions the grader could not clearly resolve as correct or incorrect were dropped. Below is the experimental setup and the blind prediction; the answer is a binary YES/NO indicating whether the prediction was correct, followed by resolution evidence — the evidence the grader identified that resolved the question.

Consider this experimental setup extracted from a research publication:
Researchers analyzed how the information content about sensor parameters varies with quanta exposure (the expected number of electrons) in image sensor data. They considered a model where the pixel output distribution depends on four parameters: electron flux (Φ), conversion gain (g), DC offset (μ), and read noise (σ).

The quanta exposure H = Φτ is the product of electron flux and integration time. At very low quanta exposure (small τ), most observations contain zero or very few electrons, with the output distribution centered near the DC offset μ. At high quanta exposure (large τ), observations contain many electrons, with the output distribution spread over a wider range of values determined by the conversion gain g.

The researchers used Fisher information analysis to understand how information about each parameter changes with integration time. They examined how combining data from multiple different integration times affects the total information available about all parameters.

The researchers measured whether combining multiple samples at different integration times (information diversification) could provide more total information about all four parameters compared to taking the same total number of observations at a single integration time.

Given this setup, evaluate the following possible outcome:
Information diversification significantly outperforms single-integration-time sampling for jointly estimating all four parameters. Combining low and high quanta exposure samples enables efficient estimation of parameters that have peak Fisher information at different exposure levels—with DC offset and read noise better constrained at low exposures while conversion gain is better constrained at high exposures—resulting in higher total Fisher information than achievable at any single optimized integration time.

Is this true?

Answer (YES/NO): NO